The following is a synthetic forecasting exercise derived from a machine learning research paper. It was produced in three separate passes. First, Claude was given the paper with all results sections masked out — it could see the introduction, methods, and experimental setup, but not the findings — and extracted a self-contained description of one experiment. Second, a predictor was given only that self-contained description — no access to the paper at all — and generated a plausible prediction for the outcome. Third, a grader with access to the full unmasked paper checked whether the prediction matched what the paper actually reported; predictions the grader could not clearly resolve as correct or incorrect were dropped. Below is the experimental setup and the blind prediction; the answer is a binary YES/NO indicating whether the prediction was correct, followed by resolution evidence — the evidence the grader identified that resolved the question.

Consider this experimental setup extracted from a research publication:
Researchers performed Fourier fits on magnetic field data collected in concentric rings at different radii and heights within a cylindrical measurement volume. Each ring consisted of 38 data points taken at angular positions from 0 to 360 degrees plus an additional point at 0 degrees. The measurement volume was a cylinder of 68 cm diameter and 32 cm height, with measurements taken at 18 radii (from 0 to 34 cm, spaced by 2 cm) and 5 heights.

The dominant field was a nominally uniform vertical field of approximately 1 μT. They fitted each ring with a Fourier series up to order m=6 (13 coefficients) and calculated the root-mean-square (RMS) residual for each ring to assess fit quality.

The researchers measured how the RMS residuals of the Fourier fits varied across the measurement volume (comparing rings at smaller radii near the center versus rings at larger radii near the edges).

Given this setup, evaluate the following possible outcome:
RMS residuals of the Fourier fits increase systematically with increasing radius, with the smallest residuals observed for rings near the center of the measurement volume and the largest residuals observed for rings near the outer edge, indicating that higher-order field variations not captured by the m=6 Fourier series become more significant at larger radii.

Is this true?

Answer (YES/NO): YES